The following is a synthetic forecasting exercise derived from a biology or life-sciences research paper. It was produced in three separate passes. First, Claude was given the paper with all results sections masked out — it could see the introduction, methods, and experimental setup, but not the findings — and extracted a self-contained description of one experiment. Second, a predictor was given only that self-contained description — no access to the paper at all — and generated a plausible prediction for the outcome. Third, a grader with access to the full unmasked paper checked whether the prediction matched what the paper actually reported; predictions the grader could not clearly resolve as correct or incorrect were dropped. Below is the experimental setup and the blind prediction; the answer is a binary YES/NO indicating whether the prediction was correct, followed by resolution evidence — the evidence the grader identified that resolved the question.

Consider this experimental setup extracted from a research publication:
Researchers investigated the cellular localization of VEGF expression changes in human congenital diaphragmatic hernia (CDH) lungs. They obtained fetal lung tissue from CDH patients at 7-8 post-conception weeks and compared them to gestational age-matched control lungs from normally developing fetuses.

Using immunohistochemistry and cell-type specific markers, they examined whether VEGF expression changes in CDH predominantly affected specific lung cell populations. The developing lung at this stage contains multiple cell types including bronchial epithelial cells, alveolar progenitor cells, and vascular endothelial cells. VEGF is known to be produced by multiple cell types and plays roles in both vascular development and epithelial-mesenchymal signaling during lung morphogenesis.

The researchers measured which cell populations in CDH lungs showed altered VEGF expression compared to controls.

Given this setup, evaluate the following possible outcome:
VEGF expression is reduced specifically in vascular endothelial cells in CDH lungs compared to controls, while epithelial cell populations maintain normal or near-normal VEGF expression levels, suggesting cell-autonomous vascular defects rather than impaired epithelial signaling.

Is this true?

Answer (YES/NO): NO